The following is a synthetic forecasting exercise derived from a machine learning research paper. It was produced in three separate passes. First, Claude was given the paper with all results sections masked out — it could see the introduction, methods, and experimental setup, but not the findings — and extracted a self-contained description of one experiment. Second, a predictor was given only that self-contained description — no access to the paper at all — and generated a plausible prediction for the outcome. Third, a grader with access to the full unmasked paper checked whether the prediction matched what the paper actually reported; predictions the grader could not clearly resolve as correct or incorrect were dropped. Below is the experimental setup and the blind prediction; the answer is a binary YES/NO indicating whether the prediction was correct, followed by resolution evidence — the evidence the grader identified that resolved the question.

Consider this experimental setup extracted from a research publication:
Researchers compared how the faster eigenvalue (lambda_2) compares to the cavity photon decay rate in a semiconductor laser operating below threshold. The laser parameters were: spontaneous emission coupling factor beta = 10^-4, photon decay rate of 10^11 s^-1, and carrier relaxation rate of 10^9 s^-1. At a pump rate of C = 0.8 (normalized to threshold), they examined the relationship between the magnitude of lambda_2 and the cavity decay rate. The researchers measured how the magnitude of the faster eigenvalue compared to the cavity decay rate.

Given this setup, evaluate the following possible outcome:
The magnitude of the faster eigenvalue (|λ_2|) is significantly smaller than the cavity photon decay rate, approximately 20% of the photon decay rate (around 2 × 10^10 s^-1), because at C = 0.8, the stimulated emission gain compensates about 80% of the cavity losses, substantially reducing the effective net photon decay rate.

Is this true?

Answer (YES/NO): YES